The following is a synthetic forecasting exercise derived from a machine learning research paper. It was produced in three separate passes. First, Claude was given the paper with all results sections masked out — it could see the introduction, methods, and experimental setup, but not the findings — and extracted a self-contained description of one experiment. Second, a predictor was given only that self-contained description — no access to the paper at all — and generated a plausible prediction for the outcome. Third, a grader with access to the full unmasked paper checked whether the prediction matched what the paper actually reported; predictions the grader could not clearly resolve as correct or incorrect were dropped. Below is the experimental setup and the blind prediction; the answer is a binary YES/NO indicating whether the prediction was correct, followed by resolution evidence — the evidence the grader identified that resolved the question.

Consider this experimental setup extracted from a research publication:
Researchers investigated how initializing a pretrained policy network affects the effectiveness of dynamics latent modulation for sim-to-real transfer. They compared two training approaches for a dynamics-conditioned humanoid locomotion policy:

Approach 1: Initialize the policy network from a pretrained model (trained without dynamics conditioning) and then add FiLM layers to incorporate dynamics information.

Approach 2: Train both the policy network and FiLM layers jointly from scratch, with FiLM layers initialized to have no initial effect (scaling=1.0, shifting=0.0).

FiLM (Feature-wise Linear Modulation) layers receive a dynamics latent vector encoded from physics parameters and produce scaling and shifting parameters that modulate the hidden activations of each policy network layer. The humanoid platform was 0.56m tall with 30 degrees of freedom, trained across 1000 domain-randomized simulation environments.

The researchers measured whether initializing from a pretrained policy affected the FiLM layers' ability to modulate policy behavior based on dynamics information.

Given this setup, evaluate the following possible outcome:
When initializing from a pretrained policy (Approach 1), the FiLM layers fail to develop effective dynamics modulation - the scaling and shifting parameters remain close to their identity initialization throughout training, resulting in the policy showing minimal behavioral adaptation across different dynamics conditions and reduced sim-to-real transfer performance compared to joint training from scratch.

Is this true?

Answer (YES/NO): NO